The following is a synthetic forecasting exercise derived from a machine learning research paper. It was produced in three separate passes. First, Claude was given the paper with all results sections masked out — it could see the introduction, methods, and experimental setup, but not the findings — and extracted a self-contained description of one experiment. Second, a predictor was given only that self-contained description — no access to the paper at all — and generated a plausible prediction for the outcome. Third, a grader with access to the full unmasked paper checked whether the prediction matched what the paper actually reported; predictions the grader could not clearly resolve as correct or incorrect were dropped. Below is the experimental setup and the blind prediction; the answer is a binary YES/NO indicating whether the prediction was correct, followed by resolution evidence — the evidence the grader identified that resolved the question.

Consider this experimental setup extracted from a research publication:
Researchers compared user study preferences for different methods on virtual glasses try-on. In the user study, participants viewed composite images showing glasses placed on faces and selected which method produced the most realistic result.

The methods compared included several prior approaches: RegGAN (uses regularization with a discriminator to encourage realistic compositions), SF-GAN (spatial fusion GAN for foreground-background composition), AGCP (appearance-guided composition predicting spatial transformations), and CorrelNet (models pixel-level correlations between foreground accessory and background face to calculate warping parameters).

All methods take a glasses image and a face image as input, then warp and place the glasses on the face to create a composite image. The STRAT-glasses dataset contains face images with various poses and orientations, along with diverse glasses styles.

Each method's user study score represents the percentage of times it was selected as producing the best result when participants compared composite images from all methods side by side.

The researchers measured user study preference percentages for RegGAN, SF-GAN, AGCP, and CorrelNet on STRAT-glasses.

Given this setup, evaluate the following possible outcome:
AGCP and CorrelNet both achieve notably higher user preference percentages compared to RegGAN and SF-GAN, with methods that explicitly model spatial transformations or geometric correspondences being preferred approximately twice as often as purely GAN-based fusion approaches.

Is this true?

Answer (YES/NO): NO